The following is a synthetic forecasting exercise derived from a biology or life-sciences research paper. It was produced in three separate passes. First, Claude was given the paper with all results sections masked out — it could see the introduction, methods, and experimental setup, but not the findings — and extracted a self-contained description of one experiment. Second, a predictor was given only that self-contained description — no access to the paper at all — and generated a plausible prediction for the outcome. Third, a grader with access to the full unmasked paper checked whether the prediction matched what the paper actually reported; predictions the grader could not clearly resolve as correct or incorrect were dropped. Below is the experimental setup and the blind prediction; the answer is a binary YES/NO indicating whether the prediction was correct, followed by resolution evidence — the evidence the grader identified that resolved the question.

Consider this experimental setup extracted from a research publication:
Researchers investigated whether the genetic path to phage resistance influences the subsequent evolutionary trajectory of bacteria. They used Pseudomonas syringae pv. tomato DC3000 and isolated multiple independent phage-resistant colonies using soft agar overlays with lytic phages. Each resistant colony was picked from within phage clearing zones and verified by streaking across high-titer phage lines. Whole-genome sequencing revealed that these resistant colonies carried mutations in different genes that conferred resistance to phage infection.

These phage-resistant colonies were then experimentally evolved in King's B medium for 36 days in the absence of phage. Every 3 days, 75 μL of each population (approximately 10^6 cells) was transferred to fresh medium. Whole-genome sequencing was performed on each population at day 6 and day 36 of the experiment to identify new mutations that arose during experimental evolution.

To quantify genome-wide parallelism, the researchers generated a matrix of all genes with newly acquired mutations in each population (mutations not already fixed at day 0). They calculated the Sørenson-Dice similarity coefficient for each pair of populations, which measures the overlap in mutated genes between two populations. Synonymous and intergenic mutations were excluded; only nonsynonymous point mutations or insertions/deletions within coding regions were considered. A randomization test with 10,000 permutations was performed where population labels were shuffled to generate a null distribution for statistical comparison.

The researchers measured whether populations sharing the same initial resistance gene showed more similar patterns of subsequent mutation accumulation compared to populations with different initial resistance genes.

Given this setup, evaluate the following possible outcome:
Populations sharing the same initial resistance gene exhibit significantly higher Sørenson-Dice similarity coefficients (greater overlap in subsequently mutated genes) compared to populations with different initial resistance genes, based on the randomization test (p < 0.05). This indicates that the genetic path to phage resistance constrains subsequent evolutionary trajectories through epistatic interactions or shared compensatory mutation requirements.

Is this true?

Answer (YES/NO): YES